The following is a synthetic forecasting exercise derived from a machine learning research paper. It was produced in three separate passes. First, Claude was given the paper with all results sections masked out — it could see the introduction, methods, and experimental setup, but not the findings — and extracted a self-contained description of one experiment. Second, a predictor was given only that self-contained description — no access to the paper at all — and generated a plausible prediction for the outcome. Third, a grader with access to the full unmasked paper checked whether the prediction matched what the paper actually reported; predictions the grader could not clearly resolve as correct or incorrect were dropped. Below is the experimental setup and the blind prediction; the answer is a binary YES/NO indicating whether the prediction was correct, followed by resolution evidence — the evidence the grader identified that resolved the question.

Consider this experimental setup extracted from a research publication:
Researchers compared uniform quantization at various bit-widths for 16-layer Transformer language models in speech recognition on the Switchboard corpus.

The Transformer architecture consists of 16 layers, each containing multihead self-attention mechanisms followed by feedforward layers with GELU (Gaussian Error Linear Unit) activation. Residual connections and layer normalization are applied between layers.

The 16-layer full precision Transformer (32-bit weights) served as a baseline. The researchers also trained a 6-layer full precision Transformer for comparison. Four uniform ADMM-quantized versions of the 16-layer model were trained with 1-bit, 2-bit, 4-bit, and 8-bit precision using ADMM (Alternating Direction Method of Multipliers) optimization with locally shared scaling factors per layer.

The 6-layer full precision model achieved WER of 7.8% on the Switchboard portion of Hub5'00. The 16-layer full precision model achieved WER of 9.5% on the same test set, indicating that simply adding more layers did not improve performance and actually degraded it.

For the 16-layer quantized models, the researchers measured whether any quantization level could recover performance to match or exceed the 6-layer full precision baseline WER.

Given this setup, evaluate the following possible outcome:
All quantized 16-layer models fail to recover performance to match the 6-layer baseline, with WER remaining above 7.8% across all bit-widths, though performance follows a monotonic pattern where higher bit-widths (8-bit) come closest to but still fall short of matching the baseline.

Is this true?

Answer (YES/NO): NO